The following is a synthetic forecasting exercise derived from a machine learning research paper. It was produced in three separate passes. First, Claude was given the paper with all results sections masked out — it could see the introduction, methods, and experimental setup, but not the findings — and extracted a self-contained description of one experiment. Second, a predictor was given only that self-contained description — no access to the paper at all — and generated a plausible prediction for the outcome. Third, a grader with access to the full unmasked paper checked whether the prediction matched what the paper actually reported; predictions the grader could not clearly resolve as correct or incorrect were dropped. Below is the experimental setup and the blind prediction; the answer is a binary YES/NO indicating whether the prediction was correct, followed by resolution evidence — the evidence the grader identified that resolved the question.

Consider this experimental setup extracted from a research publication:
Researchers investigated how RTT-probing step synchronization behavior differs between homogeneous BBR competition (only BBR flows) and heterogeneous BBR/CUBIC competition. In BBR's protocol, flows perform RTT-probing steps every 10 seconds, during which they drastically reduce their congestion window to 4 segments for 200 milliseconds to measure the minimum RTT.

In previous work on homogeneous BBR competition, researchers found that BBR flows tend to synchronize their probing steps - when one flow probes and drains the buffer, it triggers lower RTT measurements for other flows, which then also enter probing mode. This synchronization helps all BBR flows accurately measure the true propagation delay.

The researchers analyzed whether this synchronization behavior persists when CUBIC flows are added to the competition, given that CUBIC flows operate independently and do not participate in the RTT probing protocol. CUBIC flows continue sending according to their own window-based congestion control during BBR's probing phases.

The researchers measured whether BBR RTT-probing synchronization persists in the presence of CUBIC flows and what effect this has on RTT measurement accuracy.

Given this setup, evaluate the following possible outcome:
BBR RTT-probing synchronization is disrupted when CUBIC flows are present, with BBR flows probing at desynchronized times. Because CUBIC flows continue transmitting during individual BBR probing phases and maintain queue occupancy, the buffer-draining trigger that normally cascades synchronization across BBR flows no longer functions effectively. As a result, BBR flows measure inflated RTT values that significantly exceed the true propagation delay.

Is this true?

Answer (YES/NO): NO